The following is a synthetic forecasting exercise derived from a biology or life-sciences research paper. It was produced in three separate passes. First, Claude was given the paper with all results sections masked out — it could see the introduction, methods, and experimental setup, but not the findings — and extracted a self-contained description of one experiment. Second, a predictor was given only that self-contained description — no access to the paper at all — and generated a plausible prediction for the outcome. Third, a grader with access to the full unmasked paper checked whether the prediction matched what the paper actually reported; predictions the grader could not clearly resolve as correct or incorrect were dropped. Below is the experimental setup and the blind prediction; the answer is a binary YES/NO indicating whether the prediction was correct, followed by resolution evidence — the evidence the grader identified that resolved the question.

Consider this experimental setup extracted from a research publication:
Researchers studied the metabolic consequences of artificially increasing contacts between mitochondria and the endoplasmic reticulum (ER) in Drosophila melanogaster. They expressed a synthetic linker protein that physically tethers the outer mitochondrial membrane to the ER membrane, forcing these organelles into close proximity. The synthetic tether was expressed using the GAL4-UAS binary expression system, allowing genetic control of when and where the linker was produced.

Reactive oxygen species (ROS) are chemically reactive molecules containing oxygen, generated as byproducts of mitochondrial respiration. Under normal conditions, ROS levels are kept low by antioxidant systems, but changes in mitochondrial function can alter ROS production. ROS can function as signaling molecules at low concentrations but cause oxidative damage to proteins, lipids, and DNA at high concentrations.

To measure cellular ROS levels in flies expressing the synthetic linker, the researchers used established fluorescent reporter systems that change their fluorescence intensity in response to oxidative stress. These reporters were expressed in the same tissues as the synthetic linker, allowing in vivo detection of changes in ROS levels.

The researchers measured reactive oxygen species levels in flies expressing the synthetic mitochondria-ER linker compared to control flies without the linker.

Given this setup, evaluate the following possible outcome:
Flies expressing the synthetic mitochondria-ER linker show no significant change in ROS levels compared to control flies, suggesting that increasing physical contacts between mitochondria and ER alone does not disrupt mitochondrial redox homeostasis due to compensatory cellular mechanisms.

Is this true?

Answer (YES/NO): NO